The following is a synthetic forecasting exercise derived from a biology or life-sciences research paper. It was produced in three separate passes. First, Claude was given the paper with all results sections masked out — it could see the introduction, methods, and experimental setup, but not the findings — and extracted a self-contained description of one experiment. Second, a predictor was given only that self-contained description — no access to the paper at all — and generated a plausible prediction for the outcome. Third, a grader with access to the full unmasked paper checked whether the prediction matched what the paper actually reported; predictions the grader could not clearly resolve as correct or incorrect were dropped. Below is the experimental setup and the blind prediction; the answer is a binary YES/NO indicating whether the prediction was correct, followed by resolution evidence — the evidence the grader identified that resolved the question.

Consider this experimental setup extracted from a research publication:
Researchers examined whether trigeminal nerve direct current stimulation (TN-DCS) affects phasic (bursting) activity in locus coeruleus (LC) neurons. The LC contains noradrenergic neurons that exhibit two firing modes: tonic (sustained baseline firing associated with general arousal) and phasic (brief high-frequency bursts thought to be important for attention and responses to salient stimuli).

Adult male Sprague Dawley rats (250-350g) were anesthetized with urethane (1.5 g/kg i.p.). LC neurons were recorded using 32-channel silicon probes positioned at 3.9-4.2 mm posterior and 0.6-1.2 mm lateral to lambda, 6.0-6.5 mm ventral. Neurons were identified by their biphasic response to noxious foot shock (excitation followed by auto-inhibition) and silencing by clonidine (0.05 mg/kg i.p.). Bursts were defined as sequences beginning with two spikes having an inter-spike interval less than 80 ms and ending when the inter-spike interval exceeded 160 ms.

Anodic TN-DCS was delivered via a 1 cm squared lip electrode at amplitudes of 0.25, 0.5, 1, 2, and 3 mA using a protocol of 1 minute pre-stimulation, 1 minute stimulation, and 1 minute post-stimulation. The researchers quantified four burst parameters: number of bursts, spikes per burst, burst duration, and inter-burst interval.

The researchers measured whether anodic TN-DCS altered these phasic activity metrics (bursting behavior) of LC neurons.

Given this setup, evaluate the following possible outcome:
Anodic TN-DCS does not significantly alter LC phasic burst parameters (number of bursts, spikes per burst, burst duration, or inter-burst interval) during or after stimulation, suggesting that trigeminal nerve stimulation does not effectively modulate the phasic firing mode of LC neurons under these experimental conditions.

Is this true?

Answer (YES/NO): NO